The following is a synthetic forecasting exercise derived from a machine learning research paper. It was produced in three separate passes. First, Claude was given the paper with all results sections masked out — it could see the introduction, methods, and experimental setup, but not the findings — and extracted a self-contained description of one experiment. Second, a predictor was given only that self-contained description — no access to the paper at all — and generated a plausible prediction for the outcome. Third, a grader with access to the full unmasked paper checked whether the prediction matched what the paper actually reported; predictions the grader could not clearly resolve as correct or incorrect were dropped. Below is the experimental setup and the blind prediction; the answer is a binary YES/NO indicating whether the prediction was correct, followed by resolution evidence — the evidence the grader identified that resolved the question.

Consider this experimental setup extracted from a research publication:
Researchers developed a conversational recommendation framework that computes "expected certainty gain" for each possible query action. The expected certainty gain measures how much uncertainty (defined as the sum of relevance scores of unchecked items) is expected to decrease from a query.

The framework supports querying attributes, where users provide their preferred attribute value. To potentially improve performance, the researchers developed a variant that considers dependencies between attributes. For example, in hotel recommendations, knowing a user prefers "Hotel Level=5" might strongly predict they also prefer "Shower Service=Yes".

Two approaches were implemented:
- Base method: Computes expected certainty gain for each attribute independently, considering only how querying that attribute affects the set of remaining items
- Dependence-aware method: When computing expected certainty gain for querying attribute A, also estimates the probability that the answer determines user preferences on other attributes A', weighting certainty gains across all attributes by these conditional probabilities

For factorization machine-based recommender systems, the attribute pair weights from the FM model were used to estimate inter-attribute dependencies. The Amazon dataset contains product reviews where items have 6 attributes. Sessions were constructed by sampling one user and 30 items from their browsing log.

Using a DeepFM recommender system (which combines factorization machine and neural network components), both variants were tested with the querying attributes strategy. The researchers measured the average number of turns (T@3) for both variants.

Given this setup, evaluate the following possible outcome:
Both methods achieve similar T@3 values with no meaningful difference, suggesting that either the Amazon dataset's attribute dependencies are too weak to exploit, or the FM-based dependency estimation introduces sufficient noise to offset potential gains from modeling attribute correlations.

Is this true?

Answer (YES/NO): YES